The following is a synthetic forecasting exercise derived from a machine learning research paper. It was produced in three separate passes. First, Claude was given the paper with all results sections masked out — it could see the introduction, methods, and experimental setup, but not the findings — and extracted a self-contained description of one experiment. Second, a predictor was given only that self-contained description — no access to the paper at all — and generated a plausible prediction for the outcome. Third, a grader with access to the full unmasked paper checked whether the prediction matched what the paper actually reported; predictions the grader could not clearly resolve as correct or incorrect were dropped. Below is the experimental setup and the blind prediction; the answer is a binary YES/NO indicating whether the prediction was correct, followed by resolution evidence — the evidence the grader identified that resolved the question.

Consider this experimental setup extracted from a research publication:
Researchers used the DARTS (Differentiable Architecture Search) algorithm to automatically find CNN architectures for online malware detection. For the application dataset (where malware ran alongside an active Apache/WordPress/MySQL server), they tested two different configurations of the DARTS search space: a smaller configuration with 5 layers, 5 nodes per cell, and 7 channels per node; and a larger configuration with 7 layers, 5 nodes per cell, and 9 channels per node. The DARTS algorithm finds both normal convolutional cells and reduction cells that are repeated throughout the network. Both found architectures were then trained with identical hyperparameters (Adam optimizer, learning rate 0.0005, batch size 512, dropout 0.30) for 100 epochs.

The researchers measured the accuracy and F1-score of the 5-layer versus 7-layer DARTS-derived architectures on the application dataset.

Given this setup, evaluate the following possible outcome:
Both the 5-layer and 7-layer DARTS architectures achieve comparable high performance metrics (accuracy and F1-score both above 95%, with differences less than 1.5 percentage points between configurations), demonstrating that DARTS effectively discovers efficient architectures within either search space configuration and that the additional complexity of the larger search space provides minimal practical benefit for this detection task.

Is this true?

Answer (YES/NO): NO